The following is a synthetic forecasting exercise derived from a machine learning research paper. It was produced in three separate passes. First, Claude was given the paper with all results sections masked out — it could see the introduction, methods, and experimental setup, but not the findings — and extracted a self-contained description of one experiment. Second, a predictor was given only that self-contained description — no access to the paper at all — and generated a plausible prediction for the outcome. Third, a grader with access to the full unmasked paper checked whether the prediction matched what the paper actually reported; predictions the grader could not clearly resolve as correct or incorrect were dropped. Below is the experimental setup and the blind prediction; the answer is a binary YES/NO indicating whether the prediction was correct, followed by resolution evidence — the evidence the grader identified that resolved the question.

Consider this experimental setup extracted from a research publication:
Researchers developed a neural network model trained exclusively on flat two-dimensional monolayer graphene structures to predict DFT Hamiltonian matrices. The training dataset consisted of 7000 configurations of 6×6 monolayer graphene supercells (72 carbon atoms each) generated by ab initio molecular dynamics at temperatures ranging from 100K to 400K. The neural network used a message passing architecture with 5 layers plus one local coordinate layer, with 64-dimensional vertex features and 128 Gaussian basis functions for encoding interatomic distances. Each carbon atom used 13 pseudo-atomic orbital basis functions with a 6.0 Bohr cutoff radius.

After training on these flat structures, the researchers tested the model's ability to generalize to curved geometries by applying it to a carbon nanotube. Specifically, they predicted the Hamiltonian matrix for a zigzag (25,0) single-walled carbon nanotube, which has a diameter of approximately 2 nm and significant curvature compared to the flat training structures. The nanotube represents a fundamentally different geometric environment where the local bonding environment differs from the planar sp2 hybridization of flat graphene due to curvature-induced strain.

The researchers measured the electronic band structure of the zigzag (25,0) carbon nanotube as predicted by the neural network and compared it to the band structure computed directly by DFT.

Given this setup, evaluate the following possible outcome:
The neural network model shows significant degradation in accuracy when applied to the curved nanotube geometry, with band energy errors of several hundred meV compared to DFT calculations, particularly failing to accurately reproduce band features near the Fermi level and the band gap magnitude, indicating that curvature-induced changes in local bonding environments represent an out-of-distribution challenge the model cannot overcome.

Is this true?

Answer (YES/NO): NO